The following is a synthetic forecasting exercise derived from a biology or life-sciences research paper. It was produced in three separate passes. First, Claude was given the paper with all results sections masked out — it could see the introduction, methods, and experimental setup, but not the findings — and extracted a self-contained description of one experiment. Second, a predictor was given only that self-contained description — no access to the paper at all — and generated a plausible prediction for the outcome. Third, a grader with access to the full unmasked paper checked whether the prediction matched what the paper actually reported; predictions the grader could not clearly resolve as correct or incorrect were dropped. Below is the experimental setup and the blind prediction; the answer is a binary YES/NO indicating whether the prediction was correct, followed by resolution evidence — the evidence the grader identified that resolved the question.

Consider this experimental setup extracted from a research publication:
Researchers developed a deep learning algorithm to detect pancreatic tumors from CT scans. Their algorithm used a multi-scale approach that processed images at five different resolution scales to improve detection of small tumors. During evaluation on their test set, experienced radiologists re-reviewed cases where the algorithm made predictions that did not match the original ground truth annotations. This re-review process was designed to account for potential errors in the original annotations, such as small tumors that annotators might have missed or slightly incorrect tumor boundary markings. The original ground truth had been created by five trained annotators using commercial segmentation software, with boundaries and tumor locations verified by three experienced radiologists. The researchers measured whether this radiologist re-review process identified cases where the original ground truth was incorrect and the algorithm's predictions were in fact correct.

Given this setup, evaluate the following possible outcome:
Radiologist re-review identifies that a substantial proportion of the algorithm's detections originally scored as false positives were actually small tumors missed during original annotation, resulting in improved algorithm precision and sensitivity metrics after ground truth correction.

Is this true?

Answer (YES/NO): NO